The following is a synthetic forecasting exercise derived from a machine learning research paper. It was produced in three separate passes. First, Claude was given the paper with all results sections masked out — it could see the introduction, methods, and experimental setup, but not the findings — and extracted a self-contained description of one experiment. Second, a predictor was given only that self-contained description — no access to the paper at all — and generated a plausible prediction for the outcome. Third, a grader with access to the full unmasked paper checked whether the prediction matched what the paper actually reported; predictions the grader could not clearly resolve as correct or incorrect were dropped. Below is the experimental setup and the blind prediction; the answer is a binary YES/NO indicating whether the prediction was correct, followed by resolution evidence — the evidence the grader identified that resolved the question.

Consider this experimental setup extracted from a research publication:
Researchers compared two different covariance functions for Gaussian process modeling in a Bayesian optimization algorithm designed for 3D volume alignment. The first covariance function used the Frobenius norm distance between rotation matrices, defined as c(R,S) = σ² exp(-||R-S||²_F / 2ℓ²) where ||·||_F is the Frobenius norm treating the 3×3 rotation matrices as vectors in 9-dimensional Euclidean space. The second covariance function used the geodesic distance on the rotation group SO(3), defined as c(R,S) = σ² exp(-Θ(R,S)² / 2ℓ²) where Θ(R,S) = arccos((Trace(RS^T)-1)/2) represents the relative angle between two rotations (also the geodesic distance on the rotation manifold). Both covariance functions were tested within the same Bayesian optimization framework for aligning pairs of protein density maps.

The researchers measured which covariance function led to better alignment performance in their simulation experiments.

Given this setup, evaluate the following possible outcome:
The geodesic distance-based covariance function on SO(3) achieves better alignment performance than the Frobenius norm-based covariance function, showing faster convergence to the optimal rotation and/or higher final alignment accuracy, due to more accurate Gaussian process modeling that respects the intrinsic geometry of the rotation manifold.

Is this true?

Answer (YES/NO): NO